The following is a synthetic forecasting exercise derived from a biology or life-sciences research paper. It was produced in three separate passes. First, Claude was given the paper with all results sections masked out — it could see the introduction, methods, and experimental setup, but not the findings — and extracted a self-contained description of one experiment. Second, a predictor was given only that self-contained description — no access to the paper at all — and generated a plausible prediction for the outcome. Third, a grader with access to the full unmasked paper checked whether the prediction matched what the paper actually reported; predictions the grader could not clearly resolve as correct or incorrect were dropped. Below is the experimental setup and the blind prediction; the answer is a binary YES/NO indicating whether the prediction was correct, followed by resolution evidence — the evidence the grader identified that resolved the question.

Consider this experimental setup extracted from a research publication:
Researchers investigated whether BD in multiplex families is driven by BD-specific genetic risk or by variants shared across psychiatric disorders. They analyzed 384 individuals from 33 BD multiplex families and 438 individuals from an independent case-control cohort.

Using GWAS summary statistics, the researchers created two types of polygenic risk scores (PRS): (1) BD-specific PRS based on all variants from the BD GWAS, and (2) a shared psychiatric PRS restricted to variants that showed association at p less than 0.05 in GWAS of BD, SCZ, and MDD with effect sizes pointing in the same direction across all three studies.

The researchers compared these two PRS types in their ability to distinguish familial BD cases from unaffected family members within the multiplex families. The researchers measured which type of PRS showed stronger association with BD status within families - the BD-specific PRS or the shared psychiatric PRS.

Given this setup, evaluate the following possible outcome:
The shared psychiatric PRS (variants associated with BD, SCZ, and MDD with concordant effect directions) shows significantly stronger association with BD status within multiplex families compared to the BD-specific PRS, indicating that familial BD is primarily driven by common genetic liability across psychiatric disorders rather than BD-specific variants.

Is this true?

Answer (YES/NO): NO